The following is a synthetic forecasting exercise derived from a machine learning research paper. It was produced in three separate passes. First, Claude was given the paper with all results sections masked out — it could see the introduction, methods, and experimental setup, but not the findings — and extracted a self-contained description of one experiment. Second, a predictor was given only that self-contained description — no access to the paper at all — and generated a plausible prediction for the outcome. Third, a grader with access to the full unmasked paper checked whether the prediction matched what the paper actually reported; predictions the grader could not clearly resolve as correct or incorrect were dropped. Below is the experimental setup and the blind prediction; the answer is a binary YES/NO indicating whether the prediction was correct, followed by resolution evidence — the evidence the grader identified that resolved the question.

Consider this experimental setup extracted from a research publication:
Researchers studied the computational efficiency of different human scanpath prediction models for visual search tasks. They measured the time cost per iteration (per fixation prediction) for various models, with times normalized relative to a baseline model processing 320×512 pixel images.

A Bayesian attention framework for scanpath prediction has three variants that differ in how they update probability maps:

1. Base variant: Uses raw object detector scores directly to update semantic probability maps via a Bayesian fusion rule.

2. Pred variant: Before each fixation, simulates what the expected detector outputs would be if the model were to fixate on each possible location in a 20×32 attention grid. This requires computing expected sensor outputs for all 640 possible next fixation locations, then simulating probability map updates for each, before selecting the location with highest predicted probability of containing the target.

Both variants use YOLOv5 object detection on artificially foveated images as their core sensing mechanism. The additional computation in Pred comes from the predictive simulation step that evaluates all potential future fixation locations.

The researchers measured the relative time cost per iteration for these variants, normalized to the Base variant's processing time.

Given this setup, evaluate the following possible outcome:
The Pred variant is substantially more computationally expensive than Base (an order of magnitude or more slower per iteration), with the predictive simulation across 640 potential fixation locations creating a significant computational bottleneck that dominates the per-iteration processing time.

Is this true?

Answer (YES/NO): NO